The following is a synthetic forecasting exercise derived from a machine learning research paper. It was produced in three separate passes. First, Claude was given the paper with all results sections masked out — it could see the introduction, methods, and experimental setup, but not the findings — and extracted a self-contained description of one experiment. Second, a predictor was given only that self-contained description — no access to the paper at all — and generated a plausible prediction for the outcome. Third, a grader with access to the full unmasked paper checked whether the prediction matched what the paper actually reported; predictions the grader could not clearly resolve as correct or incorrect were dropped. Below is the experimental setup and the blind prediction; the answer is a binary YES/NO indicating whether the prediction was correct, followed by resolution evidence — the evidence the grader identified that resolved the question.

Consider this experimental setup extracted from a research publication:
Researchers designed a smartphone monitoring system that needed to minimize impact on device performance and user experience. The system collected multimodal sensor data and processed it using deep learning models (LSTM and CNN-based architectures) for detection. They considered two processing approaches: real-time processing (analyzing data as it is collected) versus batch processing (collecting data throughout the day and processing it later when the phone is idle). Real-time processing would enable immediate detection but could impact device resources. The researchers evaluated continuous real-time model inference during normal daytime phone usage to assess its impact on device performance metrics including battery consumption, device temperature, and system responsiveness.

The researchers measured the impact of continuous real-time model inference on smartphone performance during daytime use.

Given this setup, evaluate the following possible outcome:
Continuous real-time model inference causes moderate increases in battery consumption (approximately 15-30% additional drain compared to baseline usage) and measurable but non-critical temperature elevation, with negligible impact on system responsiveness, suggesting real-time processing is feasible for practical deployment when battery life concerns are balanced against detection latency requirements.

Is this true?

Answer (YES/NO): NO